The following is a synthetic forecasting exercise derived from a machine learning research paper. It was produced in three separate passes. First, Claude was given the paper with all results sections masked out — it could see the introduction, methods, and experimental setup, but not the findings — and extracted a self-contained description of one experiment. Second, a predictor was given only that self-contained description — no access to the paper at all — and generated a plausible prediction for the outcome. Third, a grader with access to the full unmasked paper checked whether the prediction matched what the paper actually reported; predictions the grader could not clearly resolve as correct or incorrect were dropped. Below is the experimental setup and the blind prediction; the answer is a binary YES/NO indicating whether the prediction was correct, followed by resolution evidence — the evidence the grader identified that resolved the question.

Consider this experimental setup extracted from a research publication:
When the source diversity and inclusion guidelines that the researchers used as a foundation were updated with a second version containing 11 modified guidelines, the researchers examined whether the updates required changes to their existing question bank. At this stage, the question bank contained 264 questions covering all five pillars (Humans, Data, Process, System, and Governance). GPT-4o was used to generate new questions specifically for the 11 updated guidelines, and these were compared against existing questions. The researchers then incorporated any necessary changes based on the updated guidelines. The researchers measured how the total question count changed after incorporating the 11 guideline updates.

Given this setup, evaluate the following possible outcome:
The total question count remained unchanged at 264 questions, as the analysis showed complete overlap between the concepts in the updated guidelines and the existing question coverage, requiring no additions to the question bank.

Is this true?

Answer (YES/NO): YES